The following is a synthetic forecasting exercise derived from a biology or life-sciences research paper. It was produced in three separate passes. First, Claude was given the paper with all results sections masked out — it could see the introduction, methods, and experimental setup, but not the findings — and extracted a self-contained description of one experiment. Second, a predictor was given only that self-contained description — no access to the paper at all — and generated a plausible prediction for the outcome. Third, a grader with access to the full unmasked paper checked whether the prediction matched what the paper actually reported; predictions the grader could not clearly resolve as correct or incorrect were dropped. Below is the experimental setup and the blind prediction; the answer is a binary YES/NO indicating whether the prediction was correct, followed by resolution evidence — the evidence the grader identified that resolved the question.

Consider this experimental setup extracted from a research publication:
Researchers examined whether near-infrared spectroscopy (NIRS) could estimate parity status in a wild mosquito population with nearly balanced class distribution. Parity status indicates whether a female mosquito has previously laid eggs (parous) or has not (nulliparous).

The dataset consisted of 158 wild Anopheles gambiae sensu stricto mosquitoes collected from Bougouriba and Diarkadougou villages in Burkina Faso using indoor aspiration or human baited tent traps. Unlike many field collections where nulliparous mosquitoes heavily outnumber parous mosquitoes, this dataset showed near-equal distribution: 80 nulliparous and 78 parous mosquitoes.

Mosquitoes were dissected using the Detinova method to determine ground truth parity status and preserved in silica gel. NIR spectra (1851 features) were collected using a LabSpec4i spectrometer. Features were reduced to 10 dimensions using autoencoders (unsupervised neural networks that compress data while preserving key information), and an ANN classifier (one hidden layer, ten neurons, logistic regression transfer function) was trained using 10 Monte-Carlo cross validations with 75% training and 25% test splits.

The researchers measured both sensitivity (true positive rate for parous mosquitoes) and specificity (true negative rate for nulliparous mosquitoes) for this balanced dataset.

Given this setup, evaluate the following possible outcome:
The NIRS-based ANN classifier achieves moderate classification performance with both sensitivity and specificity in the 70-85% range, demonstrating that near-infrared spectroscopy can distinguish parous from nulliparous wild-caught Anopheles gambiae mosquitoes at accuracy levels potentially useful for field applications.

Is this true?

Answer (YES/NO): NO